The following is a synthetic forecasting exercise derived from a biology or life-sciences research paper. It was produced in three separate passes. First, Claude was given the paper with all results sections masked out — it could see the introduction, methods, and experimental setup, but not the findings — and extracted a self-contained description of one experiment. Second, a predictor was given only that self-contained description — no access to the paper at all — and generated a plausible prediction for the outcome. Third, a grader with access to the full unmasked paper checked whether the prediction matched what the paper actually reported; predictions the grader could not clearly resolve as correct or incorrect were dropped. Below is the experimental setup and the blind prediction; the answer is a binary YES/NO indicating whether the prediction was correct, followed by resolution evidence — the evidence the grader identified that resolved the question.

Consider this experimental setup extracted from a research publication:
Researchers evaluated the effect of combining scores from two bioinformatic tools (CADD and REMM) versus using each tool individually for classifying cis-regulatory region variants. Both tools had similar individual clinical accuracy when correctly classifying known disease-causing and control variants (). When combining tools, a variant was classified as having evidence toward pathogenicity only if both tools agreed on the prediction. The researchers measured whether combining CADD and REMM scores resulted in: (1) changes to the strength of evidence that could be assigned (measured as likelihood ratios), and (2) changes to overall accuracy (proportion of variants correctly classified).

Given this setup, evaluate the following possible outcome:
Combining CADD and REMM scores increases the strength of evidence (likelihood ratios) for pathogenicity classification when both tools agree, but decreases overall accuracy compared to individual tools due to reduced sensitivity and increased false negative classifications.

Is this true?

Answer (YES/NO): NO